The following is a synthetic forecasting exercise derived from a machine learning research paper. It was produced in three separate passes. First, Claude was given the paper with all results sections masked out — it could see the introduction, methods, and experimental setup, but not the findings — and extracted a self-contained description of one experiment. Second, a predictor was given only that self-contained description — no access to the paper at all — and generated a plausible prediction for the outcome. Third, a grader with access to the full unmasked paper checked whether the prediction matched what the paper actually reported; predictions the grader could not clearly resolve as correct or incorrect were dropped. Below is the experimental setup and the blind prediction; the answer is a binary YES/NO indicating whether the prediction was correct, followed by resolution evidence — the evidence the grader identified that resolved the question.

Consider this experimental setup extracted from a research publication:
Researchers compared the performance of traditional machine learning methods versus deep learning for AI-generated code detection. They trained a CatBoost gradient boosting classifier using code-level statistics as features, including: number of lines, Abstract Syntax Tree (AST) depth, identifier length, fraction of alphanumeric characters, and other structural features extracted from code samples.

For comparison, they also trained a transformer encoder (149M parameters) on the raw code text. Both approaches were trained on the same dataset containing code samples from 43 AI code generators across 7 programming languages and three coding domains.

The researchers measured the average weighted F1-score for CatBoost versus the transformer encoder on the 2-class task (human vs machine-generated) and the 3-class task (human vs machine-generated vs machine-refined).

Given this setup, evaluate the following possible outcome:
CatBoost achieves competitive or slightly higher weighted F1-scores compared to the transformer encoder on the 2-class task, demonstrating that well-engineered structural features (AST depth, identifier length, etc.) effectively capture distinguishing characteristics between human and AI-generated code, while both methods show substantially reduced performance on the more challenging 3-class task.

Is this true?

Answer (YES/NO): NO